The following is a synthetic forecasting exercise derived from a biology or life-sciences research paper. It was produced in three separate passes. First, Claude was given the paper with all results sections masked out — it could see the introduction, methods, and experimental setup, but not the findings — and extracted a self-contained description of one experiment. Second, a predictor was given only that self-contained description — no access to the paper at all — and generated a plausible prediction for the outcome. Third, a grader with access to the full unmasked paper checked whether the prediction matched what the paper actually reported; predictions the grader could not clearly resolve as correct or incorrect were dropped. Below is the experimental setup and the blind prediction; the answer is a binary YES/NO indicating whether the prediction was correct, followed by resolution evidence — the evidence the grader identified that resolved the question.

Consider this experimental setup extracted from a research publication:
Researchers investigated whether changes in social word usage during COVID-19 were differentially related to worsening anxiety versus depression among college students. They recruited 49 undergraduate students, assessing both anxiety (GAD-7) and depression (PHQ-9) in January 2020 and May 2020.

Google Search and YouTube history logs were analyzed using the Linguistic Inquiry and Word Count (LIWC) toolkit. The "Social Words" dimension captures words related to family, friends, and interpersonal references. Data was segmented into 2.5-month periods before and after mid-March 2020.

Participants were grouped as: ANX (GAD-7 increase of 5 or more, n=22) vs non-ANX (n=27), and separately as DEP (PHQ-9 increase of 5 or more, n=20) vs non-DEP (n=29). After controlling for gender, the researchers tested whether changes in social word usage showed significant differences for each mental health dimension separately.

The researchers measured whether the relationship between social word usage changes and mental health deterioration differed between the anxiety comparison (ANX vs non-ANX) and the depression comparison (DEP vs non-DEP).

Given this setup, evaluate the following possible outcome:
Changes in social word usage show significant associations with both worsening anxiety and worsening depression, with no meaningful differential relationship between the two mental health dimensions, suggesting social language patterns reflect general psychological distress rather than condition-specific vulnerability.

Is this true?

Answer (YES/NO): NO